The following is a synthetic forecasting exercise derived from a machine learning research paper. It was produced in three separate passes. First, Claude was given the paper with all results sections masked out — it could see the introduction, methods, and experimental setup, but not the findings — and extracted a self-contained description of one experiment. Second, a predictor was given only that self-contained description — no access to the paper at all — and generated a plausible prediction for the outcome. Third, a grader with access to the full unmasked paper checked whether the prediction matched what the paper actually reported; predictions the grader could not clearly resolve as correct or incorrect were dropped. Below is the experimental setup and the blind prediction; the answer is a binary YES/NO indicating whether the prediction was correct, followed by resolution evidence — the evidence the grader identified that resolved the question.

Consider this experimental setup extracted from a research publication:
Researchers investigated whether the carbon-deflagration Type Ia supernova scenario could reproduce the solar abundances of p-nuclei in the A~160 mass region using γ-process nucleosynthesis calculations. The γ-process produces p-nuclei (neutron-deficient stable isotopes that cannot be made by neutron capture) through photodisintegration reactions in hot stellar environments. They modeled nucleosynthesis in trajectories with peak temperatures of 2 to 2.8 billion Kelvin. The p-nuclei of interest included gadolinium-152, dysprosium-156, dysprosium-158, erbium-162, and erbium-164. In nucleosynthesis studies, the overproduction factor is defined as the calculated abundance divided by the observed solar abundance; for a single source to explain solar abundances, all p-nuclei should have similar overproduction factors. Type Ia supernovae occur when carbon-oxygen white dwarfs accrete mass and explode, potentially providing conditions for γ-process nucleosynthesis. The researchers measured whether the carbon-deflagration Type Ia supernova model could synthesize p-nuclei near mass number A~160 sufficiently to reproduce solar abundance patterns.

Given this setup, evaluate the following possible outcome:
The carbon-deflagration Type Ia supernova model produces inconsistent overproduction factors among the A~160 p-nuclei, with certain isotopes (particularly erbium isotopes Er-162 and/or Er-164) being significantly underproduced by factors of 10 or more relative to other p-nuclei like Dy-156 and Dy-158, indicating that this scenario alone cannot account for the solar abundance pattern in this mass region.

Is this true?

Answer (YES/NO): NO